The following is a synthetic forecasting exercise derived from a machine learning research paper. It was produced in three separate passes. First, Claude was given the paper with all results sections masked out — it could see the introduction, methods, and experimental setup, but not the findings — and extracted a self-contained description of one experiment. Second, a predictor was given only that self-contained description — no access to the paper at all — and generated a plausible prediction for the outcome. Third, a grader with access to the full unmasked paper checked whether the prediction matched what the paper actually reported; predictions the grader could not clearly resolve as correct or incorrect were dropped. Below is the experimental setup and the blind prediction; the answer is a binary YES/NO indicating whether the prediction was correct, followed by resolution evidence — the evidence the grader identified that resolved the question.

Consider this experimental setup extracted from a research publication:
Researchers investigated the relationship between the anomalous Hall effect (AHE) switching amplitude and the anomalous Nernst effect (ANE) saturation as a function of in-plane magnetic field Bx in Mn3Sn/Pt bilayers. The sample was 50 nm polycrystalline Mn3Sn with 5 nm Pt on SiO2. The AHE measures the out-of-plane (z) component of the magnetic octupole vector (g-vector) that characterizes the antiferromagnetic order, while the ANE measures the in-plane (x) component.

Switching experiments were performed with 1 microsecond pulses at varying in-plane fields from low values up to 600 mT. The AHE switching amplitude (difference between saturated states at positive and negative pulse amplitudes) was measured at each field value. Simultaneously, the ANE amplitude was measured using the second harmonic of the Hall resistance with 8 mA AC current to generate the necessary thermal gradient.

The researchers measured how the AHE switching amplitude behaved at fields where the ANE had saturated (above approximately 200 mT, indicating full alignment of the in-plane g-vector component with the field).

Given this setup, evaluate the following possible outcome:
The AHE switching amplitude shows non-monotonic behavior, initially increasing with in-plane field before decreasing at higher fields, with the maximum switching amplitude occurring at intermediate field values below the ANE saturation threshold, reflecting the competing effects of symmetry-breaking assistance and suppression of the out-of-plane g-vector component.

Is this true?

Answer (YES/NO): YES